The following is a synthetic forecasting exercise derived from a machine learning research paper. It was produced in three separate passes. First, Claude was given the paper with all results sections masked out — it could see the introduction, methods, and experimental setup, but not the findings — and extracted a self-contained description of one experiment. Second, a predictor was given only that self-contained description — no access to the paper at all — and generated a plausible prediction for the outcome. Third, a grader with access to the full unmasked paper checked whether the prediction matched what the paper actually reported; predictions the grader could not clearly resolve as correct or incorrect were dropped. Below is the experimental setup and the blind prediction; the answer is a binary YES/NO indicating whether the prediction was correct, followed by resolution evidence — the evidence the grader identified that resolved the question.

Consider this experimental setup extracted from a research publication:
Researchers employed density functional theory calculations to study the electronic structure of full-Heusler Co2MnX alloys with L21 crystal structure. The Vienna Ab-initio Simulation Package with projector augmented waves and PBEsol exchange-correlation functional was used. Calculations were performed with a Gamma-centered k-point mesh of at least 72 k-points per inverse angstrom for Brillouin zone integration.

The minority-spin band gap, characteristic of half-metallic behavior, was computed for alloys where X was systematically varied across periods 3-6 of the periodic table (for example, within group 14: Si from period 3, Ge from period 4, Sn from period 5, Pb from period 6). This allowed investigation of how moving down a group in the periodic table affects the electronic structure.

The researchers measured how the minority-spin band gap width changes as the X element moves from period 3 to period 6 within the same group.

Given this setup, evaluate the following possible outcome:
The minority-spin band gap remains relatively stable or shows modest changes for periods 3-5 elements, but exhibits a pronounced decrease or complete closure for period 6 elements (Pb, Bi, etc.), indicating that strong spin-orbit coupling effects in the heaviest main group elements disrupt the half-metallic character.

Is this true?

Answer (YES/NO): NO